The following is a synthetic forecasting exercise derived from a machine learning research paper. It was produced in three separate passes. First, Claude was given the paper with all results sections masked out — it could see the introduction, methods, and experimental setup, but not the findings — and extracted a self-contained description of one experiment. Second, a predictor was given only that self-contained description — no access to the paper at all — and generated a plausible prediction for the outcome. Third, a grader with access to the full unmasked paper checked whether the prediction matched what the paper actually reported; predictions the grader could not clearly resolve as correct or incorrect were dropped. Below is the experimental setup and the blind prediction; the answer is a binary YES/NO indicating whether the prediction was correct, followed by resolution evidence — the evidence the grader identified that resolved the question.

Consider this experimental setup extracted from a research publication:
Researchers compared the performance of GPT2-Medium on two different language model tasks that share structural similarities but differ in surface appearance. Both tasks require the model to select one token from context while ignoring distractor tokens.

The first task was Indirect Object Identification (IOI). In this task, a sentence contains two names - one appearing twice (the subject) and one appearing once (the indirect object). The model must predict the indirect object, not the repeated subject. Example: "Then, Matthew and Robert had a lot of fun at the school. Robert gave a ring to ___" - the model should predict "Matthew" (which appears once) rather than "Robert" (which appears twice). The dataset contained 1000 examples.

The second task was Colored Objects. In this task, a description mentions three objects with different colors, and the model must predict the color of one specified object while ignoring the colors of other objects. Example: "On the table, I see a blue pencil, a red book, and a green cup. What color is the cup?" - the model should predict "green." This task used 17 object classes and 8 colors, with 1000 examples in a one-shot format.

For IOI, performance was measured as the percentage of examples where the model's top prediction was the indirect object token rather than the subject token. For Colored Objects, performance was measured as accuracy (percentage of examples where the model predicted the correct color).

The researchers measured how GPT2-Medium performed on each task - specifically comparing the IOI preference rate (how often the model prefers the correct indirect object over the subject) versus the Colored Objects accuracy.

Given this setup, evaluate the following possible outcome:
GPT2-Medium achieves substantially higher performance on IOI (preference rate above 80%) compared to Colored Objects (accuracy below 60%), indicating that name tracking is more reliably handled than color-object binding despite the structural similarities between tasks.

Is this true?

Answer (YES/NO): YES